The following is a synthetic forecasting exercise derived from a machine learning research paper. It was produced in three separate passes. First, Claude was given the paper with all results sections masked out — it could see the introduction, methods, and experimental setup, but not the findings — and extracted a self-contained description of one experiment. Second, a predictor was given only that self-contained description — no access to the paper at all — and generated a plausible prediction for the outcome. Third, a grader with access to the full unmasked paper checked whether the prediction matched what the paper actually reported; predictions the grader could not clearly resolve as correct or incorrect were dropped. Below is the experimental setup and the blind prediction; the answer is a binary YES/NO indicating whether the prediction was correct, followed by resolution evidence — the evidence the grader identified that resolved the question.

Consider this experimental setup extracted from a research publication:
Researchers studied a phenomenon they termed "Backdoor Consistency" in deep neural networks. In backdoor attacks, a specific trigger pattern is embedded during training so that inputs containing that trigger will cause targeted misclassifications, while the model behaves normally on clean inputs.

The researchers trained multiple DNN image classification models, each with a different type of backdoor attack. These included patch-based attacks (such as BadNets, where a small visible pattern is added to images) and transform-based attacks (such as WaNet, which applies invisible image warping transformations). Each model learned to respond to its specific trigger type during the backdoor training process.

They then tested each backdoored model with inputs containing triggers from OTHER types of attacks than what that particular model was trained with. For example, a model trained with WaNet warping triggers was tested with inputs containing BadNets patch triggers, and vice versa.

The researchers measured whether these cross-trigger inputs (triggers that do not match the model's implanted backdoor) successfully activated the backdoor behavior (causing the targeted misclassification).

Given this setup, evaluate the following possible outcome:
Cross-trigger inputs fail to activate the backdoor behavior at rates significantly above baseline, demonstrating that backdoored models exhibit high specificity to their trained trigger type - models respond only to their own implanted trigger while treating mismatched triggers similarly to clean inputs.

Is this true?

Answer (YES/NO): YES